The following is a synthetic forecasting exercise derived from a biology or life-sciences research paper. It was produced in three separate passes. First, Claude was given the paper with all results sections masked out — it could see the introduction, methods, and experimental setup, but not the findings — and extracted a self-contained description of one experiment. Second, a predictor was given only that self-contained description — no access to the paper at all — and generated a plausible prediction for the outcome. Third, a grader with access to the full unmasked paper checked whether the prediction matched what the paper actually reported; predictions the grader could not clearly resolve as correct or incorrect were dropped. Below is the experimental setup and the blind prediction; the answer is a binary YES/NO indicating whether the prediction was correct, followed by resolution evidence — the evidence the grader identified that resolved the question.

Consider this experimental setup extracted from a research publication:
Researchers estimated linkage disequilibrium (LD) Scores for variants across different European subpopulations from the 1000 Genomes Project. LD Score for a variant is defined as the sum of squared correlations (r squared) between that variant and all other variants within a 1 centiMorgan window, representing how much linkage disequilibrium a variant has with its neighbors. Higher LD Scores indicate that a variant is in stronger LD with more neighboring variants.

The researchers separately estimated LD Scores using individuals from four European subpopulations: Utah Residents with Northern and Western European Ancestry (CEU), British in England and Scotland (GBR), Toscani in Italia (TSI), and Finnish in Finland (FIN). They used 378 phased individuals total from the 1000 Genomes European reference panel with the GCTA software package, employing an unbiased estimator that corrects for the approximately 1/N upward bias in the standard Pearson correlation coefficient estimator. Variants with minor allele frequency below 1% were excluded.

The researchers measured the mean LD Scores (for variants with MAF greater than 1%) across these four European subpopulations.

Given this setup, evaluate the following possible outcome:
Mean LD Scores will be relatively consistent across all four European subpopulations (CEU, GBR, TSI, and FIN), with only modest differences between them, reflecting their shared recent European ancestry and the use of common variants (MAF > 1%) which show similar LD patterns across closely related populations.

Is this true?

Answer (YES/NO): NO